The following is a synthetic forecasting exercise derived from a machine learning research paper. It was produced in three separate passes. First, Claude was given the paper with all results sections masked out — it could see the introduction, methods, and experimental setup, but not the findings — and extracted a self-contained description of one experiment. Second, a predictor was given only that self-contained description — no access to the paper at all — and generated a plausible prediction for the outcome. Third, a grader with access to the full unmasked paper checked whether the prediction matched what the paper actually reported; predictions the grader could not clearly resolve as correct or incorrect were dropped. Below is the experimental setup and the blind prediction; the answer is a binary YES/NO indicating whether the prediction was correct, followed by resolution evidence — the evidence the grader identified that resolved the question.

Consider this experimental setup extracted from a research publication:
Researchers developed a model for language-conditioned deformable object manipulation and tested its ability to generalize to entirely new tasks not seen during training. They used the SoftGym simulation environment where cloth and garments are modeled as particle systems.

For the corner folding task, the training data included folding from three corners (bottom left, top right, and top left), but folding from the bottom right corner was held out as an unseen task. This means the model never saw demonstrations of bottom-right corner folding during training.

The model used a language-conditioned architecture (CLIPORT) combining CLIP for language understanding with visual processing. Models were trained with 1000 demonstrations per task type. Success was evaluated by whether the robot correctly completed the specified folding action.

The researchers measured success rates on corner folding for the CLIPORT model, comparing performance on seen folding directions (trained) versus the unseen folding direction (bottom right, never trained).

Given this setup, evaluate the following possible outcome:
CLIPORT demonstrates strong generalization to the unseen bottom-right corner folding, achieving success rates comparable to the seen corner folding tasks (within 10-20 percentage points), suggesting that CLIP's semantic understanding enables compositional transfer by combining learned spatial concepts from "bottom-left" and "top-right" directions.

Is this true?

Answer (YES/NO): YES